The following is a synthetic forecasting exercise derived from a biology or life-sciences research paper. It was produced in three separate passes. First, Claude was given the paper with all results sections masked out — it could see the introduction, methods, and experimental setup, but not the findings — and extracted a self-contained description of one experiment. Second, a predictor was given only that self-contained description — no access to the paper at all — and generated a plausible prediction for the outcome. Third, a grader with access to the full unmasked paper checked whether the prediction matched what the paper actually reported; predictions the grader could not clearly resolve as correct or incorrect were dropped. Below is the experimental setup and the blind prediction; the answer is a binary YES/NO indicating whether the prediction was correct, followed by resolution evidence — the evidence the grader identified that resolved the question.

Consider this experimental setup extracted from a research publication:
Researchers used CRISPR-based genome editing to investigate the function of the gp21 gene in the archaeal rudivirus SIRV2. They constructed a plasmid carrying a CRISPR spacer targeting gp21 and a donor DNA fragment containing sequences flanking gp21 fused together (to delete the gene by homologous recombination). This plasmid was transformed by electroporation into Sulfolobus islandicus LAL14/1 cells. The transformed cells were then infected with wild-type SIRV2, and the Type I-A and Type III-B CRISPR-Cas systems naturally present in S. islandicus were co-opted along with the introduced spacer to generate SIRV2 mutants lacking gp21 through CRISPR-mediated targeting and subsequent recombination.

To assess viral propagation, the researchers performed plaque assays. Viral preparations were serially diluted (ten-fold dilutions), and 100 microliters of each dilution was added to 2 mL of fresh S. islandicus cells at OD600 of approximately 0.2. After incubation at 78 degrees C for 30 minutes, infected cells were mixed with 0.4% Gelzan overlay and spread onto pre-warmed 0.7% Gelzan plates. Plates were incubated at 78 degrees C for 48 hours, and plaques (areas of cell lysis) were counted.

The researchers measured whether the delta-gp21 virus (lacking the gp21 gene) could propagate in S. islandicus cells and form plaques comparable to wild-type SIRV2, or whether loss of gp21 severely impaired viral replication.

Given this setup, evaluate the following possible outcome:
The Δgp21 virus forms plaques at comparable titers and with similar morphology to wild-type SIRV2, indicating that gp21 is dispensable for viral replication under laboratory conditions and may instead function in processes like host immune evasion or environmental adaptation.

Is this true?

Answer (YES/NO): NO